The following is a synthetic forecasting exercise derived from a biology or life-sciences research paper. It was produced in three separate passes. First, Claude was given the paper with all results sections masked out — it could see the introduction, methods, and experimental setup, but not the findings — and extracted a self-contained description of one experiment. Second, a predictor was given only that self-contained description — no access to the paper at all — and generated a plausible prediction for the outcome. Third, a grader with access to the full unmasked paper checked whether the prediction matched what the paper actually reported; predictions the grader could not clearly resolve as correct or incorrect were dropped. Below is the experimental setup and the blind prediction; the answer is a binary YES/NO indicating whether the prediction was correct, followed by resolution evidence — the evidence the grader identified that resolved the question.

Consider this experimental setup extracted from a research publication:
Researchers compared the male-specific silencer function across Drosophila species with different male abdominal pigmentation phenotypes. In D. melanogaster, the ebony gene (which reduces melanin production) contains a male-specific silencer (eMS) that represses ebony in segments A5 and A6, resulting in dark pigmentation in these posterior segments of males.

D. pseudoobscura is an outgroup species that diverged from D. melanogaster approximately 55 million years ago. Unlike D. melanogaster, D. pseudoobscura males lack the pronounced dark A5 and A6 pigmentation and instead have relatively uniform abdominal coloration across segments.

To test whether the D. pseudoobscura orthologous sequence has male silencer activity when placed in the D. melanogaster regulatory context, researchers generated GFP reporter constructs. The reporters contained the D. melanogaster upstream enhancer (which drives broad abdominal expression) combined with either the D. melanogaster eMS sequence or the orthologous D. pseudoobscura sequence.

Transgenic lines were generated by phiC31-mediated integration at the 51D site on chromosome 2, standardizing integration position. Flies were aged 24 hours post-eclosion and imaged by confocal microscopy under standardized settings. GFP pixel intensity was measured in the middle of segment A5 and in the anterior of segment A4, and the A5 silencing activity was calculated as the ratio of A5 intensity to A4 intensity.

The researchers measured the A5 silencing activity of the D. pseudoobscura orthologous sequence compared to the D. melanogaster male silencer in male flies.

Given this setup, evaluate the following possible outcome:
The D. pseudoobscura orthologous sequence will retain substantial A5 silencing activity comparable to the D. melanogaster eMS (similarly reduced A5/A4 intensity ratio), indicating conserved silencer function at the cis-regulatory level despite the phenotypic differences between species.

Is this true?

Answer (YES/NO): NO